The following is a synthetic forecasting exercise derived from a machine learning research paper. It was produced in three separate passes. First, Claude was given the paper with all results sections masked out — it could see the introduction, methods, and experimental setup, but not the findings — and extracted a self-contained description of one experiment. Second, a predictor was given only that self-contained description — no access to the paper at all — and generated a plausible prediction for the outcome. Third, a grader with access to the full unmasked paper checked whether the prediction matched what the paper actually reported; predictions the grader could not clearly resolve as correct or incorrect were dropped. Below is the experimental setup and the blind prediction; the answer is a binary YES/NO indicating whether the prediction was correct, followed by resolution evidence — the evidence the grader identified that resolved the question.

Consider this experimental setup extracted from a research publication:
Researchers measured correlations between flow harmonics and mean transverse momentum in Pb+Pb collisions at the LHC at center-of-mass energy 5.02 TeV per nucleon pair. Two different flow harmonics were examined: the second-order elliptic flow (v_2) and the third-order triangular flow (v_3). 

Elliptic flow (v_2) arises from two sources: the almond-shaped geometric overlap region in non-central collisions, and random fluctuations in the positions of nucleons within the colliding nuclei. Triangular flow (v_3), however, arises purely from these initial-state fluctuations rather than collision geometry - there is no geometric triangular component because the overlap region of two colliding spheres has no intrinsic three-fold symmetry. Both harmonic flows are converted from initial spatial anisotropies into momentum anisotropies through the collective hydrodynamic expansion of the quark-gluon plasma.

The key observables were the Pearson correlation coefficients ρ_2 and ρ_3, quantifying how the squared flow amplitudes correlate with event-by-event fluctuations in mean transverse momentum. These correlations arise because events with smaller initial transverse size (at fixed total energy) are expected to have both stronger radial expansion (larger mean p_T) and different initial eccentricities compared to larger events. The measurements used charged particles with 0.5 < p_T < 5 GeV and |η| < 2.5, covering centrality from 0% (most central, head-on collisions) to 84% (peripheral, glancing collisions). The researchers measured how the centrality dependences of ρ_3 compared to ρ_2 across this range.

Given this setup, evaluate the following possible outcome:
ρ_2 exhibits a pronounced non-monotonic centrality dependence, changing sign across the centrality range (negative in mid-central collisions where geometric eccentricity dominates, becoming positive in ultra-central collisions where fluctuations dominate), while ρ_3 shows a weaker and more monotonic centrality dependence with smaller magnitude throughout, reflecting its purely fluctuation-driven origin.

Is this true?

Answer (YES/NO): NO